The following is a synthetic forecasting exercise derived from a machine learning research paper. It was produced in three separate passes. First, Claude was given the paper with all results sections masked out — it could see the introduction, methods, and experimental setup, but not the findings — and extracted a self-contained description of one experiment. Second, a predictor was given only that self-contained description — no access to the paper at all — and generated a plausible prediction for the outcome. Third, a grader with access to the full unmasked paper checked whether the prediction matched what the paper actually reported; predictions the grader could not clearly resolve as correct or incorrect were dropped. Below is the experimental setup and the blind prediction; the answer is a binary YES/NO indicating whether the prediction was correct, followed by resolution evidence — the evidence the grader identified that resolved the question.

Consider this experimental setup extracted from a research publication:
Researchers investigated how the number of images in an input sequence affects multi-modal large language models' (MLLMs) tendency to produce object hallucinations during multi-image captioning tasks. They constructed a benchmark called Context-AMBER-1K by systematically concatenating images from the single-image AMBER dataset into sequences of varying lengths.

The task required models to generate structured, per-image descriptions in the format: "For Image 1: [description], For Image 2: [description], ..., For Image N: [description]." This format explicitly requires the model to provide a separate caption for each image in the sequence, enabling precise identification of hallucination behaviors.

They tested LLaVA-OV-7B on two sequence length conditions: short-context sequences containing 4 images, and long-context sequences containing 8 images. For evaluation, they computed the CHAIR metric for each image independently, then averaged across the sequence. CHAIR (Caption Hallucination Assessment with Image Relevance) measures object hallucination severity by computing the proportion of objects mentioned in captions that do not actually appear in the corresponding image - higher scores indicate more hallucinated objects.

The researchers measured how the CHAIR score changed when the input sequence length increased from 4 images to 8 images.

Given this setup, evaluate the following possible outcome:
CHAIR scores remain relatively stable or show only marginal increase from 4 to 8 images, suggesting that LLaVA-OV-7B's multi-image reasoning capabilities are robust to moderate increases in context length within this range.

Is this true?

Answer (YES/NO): NO